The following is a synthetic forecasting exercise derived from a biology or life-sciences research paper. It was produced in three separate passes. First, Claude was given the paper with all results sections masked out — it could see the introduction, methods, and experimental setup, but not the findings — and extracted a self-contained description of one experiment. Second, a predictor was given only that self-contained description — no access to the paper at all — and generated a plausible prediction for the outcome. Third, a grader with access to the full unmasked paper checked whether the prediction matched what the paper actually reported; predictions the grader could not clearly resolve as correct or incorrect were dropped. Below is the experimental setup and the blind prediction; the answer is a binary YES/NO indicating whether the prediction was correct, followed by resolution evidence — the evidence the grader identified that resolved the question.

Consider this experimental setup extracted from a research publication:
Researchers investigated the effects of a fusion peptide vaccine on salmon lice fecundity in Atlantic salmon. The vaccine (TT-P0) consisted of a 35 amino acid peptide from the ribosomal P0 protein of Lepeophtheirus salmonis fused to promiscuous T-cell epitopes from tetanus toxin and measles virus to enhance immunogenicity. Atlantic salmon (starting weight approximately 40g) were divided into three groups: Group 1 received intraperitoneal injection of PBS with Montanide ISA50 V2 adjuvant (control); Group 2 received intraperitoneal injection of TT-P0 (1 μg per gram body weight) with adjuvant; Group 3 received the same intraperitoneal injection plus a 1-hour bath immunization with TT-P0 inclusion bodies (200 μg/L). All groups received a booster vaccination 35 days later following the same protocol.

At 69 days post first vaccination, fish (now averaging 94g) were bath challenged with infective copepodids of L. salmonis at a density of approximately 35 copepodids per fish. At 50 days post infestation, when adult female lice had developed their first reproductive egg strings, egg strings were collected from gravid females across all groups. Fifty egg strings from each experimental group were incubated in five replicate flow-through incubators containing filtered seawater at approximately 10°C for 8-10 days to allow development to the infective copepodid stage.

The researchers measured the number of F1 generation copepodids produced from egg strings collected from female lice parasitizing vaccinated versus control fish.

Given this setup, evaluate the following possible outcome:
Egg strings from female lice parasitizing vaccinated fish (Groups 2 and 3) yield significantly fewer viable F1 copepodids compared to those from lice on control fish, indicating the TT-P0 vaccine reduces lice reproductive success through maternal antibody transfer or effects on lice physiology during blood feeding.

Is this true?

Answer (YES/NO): NO